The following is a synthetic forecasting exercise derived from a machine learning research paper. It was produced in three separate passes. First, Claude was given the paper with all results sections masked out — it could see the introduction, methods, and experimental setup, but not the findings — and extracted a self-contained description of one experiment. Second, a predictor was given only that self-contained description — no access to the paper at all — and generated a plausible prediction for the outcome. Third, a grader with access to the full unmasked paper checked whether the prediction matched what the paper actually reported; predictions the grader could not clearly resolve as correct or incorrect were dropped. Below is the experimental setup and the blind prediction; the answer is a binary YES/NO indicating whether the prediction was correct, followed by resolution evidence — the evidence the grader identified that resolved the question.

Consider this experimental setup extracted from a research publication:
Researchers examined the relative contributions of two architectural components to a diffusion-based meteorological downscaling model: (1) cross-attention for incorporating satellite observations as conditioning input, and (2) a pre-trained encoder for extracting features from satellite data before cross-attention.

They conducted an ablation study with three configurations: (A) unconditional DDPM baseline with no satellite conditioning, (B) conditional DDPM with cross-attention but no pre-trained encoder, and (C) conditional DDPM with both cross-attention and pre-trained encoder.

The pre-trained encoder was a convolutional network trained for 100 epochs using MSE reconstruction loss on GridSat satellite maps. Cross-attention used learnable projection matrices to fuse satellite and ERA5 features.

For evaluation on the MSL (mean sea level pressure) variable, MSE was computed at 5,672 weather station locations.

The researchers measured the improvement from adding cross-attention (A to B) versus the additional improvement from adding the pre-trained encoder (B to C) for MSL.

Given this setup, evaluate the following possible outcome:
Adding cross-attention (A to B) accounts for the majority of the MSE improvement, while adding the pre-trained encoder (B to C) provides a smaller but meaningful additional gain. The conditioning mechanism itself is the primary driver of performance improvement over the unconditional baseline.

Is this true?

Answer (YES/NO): YES